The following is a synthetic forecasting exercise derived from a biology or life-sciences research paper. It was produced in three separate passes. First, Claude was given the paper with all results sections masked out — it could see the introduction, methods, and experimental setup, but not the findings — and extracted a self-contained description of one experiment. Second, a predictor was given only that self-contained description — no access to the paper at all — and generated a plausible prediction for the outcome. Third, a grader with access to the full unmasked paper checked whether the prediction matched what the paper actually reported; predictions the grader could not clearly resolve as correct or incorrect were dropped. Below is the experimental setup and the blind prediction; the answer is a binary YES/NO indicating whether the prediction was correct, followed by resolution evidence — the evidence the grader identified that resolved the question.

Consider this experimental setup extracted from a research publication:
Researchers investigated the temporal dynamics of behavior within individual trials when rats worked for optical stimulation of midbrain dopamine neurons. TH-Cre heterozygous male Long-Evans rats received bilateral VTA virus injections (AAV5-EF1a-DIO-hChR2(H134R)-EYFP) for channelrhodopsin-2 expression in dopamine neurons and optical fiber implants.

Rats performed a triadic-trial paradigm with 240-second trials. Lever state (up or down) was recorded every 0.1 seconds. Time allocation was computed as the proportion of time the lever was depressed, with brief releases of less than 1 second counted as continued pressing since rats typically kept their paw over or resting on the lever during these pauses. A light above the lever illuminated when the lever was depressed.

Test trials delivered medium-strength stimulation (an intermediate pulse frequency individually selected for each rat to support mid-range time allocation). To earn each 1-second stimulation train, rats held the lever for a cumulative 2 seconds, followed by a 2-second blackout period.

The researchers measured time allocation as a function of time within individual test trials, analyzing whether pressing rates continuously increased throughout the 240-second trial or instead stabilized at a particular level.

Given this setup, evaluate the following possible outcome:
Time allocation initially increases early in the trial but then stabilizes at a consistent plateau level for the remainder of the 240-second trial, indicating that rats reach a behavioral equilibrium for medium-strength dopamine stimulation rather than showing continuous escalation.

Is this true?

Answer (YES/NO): NO